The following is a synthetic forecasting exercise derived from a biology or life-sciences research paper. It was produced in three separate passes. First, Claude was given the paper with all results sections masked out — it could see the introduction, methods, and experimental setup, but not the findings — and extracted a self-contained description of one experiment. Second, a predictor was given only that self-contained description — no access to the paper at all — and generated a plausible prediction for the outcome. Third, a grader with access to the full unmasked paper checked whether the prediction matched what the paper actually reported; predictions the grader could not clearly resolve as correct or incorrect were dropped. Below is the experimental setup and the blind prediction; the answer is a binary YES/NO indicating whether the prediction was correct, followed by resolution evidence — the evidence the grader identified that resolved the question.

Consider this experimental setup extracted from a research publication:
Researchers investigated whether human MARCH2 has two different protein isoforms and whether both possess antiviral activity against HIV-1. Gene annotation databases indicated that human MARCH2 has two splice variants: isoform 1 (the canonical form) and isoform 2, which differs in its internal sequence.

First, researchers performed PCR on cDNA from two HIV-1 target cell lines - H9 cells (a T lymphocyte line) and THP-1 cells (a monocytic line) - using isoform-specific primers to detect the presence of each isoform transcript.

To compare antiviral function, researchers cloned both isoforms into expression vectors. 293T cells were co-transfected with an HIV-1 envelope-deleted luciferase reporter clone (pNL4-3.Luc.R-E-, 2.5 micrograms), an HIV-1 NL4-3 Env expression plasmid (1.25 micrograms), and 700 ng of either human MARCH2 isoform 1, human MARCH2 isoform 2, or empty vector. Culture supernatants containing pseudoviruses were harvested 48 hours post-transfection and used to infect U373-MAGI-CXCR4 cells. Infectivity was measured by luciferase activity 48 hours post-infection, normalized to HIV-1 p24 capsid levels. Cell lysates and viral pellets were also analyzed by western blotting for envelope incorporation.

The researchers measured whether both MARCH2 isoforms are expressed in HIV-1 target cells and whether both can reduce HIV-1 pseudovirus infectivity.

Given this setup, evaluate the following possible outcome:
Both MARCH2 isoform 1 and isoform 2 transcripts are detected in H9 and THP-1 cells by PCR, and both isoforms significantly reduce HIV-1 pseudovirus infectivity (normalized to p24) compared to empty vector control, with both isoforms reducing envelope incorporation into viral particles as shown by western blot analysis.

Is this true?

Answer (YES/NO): NO